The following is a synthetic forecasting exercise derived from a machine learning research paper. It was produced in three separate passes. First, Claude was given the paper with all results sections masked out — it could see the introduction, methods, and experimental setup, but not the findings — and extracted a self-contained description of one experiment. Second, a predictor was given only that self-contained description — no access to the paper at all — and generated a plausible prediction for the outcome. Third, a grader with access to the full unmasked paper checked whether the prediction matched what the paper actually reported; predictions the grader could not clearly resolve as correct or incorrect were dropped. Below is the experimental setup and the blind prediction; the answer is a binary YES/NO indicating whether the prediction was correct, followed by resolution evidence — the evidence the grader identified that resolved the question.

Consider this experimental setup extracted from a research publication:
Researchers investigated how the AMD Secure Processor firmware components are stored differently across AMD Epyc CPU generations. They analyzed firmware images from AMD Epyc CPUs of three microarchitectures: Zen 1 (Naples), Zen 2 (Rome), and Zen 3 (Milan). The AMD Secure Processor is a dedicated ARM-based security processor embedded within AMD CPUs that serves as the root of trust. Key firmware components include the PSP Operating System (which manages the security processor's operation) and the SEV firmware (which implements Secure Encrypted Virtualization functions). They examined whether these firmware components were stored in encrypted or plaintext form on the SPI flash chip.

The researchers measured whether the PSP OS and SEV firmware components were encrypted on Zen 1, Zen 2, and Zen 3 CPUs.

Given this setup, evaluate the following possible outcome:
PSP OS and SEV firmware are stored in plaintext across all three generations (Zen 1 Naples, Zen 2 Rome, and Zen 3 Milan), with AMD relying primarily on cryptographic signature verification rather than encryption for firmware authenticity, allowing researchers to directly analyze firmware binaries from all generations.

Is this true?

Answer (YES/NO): NO